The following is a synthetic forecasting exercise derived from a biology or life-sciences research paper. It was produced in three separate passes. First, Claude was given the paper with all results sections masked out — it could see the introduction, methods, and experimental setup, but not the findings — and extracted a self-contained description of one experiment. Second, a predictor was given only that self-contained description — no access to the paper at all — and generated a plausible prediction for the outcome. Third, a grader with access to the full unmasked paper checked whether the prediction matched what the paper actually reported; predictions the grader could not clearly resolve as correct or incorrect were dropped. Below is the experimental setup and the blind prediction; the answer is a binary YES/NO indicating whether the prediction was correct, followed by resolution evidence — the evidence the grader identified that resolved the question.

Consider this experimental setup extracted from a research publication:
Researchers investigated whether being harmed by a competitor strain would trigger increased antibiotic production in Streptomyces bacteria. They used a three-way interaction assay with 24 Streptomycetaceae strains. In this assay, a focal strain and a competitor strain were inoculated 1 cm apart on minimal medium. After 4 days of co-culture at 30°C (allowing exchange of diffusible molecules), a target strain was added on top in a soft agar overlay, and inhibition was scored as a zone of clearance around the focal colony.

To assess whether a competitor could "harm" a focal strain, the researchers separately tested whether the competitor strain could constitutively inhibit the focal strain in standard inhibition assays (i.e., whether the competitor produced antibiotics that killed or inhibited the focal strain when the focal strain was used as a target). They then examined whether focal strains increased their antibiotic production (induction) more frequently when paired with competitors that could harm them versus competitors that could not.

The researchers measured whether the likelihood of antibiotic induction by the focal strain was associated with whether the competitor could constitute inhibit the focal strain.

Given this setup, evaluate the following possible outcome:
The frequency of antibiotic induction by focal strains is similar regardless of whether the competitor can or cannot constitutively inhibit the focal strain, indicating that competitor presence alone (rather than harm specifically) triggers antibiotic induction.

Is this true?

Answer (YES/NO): NO